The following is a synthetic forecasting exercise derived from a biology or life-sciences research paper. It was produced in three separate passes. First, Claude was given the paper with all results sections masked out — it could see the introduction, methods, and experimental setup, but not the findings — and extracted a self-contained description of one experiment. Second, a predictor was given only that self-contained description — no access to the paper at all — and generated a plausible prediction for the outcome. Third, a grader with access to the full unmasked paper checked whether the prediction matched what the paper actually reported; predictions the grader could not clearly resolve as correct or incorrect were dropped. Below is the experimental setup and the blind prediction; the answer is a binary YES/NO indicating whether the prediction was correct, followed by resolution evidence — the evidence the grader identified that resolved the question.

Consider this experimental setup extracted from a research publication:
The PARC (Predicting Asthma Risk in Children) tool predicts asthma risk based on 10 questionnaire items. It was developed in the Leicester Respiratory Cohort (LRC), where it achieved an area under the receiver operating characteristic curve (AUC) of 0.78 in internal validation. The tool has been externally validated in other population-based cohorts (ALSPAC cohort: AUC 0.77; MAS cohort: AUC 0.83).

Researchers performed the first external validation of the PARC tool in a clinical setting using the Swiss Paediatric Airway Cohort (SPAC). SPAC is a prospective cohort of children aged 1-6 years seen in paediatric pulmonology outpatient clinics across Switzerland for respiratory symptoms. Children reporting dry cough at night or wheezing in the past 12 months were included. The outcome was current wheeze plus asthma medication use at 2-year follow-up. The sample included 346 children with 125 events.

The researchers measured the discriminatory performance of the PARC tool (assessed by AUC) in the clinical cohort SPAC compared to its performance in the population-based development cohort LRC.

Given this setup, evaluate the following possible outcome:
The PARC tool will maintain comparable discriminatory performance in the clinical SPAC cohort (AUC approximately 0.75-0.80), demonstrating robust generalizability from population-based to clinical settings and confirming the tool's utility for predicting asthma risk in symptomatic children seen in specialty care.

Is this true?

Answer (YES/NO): NO